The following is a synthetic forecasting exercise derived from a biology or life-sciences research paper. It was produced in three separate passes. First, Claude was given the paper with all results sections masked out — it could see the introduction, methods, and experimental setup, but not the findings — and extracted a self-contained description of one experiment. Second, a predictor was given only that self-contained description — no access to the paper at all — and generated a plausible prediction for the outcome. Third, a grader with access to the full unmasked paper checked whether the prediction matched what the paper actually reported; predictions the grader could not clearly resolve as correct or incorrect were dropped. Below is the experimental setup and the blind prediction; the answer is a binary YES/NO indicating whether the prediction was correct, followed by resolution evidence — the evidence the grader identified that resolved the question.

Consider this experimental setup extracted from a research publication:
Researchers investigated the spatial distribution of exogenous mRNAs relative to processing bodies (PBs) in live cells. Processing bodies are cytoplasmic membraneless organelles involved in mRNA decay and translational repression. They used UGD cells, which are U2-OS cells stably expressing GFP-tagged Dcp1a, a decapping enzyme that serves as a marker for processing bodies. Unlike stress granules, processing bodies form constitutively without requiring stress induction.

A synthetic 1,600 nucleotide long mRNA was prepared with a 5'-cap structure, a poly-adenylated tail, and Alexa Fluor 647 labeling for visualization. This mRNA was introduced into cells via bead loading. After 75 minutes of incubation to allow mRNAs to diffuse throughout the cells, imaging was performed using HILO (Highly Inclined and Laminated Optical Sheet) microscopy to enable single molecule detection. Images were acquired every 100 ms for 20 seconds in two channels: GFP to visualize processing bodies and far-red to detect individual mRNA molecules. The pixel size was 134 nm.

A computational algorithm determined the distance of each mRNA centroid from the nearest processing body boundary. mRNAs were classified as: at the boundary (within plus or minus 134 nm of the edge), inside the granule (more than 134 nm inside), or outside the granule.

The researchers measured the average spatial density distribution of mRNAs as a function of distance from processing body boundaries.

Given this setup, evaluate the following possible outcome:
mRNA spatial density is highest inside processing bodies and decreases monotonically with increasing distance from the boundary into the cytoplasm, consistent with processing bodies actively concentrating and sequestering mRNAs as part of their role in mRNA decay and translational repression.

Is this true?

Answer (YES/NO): NO